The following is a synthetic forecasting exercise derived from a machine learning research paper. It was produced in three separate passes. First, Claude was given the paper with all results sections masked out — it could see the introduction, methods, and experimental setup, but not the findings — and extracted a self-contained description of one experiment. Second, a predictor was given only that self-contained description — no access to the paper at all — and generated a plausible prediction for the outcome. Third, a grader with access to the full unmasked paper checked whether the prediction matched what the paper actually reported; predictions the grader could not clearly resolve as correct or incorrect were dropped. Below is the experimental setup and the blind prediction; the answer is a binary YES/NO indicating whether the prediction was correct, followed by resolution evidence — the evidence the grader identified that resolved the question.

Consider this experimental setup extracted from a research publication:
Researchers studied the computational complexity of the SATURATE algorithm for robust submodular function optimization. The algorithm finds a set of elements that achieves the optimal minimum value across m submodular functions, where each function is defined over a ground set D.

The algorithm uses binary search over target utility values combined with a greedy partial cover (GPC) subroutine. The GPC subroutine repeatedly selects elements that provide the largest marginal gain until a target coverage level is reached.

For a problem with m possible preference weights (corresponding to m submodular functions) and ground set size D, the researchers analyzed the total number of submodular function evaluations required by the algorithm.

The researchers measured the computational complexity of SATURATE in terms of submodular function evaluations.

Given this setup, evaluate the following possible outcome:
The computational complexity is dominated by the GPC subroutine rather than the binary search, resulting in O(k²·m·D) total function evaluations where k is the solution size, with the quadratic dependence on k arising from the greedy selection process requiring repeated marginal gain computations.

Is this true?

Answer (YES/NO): NO